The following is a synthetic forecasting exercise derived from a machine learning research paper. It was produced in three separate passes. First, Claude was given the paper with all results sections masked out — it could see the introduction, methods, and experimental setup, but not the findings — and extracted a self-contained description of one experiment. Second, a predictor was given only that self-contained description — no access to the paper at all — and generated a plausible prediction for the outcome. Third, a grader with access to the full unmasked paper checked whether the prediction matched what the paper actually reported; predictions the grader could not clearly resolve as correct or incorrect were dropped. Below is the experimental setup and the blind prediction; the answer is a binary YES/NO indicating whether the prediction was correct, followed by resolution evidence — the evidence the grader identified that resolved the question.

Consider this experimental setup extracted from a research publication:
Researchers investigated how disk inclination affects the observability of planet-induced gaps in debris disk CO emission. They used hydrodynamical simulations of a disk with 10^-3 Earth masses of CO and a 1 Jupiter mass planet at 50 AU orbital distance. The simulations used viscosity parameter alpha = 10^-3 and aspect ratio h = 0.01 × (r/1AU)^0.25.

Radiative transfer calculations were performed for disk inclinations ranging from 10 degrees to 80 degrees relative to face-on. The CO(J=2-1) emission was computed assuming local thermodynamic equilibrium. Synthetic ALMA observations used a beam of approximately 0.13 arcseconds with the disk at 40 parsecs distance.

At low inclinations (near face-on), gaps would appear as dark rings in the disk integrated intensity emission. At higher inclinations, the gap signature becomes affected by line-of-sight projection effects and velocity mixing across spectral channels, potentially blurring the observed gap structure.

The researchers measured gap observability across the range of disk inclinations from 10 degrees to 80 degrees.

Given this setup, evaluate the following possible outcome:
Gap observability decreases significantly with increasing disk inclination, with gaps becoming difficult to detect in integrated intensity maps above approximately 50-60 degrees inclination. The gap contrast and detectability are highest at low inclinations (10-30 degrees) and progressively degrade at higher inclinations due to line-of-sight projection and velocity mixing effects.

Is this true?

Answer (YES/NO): NO